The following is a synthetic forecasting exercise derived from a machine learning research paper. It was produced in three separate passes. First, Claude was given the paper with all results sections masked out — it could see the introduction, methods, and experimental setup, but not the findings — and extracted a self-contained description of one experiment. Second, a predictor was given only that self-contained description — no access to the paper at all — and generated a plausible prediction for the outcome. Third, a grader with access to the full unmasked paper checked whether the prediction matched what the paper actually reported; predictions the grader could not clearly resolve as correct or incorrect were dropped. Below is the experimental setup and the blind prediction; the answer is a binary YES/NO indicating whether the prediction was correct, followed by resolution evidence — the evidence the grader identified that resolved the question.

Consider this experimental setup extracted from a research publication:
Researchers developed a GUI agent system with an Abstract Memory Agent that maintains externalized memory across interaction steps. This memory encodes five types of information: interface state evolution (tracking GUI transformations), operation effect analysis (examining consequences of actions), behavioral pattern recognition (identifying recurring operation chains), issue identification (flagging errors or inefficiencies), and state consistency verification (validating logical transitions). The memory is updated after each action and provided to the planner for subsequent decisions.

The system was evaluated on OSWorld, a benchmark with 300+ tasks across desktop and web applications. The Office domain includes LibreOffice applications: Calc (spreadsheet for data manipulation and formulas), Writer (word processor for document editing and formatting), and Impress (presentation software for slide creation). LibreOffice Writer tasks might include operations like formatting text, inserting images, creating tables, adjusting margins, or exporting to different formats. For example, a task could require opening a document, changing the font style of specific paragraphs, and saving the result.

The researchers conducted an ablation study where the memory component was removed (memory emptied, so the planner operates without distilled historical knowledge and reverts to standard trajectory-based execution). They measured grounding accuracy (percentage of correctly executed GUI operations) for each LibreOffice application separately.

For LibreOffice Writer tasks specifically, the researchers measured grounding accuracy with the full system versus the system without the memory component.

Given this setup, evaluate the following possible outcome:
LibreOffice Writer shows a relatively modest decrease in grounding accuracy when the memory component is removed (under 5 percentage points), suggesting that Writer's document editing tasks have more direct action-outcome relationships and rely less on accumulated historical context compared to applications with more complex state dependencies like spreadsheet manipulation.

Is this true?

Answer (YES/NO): NO